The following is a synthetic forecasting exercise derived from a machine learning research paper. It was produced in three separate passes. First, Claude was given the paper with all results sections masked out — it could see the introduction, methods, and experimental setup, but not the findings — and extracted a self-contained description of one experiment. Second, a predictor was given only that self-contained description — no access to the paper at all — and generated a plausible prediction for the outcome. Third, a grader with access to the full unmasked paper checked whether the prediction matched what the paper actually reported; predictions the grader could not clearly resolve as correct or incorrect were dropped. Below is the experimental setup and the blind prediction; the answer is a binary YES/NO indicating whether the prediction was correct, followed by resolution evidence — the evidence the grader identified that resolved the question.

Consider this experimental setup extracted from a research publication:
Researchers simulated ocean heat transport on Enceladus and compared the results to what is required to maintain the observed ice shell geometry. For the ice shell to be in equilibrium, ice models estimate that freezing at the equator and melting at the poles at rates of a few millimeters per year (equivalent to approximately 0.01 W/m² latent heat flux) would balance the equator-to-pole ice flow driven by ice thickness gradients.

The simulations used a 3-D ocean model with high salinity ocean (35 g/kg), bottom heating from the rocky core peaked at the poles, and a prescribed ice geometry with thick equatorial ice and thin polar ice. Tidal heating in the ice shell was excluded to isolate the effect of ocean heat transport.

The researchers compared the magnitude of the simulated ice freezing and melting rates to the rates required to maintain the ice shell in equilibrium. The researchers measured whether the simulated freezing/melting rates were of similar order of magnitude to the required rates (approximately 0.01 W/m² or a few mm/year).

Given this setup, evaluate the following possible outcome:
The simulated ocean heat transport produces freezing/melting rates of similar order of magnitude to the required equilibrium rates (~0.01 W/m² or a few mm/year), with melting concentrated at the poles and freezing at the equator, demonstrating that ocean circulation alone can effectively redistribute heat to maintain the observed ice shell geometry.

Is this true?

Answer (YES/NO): NO